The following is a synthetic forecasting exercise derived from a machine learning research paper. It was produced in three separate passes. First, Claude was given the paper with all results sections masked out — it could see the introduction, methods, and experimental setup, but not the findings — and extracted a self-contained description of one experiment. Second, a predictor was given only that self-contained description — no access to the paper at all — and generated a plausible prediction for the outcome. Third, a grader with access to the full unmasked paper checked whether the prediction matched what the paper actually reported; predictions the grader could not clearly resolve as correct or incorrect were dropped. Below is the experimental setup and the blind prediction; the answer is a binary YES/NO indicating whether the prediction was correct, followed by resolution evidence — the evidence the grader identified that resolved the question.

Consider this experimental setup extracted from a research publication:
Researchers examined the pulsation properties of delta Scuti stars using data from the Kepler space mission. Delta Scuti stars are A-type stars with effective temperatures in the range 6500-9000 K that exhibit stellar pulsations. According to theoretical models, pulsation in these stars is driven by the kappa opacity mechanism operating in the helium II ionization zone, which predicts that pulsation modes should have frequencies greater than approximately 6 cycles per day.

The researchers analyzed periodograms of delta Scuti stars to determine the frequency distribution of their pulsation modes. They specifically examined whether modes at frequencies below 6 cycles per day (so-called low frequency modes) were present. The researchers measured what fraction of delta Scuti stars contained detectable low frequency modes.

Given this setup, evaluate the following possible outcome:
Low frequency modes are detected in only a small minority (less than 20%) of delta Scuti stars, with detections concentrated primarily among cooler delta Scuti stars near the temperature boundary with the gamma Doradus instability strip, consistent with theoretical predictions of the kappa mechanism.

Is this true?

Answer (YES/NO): NO